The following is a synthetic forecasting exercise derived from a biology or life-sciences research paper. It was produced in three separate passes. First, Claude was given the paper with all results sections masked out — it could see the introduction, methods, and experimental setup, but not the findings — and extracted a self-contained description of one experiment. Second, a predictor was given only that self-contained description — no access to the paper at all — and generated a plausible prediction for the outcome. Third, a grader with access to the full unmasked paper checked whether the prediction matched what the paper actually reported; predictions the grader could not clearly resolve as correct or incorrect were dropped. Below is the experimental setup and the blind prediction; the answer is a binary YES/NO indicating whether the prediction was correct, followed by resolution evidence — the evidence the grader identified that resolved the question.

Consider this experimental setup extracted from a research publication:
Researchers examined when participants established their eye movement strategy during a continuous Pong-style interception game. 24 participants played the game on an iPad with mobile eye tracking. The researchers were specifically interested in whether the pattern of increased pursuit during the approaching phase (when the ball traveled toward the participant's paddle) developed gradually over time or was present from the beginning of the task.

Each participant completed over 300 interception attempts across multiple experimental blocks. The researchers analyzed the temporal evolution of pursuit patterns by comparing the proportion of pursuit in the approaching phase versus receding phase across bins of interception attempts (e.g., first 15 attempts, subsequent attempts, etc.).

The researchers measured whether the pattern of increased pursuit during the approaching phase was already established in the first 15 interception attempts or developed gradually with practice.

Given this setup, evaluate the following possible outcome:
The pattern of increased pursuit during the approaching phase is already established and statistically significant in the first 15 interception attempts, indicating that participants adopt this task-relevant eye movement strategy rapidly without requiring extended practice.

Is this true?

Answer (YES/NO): YES